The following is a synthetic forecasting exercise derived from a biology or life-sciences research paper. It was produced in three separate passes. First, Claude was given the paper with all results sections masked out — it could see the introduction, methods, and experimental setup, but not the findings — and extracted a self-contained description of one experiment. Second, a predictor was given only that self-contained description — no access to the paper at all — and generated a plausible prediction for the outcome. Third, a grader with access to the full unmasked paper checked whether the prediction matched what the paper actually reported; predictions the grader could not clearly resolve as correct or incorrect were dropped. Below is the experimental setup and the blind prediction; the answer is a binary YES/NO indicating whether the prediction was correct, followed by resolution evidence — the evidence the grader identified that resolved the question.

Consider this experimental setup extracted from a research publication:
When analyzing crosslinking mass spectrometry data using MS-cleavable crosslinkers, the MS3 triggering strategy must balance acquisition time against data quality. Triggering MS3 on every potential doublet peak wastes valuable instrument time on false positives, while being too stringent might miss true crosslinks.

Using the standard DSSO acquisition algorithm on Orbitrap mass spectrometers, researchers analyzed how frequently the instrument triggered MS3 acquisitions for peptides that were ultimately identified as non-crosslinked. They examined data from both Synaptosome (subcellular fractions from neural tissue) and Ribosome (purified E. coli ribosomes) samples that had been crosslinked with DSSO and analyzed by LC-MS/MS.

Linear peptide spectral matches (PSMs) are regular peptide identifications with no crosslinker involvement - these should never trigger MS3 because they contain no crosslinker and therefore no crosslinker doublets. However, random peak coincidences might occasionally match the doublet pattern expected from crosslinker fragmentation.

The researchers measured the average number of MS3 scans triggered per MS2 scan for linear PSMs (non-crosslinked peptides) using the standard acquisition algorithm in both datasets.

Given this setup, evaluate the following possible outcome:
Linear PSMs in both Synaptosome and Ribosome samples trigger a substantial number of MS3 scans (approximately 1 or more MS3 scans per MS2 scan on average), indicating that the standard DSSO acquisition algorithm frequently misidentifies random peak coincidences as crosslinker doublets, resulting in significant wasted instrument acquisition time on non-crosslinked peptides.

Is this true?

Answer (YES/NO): YES